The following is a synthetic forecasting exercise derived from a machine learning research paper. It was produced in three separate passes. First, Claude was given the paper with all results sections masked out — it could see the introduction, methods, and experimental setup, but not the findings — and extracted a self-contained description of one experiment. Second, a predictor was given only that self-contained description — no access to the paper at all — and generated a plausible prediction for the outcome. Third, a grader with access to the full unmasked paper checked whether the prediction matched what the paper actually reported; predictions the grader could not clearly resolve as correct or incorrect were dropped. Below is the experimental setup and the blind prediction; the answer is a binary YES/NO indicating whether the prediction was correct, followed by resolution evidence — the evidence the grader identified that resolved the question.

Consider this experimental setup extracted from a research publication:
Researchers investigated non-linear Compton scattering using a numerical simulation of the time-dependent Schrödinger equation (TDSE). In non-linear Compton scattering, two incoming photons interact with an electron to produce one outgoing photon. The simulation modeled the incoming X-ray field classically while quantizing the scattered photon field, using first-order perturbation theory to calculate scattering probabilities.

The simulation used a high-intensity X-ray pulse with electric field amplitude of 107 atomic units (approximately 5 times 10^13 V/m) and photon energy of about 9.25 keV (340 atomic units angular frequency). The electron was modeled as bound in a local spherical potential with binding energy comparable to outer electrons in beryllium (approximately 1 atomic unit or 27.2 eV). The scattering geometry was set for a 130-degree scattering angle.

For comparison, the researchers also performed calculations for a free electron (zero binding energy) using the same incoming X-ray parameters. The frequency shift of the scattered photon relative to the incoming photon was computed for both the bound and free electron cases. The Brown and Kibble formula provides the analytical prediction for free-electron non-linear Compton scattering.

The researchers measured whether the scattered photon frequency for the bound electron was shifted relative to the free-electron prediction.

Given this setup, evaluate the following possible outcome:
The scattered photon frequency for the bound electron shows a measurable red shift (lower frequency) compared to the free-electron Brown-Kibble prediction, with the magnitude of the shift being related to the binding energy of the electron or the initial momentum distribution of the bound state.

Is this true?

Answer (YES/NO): NO